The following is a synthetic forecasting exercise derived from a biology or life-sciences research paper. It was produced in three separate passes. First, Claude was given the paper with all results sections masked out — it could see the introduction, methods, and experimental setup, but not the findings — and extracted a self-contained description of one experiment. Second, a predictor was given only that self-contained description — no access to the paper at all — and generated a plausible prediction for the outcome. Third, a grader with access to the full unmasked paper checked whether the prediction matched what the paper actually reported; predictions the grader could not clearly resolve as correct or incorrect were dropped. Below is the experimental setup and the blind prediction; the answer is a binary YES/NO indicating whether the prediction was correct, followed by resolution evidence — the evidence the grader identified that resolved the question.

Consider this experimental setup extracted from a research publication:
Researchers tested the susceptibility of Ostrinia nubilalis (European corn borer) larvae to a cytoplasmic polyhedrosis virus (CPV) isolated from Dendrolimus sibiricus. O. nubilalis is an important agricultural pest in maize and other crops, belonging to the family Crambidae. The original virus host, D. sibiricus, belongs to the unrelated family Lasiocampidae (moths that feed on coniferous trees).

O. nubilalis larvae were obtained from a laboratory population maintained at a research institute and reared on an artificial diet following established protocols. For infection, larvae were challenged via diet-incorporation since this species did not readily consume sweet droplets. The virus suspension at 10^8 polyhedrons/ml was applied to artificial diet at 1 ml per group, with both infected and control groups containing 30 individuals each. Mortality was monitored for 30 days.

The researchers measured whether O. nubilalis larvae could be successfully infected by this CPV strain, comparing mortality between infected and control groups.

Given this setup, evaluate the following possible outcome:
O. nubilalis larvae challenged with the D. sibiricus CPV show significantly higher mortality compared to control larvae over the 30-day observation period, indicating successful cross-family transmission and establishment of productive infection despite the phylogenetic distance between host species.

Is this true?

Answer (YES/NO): NO